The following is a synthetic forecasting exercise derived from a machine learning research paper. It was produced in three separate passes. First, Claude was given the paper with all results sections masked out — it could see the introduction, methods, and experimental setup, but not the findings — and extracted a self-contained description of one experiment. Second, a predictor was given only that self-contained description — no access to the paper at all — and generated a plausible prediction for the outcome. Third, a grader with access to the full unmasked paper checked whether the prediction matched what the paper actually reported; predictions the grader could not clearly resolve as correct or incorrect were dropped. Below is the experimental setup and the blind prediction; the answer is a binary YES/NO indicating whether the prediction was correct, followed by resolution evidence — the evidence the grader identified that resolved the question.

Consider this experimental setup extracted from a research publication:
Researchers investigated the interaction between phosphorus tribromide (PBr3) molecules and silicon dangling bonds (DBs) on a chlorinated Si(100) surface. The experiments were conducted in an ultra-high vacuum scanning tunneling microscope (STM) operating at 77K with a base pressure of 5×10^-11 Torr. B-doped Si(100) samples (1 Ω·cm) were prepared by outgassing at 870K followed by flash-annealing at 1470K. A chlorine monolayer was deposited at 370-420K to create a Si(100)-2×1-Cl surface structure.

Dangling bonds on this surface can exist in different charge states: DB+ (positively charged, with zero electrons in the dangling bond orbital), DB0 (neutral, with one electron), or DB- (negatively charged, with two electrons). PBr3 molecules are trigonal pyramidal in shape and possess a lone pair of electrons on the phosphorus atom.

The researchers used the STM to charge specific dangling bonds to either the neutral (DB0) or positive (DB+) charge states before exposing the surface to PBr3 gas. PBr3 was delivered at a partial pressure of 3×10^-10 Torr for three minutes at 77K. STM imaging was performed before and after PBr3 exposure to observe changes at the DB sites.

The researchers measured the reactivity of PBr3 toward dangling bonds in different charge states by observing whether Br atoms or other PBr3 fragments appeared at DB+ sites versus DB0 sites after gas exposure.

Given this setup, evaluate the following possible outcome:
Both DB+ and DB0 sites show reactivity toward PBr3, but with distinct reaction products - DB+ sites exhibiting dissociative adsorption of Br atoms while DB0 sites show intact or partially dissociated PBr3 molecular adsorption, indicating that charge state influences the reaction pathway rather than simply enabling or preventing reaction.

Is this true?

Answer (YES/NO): NO